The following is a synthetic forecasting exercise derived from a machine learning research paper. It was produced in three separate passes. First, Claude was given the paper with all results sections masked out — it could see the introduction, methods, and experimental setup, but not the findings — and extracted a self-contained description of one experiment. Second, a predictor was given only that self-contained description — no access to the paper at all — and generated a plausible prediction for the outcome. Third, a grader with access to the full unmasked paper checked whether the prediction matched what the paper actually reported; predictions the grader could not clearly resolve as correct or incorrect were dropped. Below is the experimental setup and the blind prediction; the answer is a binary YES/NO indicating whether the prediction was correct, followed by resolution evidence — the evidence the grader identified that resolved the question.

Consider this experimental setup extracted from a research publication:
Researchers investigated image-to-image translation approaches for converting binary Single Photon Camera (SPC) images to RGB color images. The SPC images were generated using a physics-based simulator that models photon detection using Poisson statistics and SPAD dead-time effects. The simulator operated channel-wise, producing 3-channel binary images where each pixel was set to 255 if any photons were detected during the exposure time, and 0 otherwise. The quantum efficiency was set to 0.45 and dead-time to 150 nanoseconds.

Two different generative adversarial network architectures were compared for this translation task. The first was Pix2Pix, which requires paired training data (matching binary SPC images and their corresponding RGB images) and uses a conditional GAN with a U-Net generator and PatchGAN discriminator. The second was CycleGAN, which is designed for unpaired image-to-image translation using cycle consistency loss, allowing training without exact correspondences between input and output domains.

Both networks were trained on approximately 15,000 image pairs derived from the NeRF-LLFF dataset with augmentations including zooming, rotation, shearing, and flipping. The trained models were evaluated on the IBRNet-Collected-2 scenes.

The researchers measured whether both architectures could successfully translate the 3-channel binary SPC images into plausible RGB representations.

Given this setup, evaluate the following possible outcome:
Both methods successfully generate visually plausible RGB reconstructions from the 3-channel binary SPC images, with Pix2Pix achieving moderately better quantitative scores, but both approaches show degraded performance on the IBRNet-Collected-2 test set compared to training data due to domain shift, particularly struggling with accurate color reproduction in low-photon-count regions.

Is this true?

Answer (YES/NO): NO